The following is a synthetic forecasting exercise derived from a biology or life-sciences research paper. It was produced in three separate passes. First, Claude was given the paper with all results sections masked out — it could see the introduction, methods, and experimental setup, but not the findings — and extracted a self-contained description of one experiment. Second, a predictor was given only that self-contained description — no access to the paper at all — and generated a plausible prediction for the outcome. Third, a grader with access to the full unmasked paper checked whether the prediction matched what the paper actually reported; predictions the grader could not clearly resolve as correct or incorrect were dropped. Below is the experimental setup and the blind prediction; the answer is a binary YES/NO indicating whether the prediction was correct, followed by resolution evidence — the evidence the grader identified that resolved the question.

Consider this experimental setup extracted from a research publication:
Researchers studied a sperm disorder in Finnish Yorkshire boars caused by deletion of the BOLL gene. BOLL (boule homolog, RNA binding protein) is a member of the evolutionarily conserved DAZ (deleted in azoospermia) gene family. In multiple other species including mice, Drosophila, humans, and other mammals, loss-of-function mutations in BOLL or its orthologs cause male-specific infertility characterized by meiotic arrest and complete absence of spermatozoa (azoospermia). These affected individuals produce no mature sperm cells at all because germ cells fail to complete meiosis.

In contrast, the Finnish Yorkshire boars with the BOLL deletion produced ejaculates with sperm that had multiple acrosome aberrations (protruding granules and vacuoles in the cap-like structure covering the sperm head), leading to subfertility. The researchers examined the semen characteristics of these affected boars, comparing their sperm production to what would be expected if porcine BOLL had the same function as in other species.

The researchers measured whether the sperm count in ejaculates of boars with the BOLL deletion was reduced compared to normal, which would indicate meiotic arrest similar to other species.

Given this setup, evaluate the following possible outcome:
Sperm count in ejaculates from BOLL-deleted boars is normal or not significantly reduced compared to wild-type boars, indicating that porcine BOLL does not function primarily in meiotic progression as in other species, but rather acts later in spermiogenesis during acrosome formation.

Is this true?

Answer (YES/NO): YES